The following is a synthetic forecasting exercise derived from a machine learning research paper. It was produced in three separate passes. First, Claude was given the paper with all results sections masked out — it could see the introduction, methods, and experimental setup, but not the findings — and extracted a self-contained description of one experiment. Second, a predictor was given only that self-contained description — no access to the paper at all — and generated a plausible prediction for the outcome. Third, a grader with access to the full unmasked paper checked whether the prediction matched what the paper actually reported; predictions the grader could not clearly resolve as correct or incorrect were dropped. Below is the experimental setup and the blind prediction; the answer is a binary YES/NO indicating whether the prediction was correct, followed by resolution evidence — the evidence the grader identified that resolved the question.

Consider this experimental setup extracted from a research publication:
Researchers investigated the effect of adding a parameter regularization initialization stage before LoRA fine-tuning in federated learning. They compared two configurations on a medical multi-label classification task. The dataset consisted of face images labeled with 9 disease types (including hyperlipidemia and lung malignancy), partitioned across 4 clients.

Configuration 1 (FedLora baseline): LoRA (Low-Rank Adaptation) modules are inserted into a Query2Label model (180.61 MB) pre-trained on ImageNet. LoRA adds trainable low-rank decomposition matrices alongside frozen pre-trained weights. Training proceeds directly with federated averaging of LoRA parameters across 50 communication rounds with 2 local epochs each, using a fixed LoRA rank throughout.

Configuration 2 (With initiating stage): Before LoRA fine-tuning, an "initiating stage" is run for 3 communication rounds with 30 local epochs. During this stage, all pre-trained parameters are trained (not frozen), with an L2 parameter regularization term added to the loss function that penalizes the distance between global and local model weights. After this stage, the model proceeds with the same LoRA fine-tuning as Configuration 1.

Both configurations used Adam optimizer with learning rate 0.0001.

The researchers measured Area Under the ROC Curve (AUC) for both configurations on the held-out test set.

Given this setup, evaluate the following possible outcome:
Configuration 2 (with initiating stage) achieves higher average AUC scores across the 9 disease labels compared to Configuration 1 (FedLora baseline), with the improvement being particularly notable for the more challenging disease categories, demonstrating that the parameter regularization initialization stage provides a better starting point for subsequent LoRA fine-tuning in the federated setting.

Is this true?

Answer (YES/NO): NO